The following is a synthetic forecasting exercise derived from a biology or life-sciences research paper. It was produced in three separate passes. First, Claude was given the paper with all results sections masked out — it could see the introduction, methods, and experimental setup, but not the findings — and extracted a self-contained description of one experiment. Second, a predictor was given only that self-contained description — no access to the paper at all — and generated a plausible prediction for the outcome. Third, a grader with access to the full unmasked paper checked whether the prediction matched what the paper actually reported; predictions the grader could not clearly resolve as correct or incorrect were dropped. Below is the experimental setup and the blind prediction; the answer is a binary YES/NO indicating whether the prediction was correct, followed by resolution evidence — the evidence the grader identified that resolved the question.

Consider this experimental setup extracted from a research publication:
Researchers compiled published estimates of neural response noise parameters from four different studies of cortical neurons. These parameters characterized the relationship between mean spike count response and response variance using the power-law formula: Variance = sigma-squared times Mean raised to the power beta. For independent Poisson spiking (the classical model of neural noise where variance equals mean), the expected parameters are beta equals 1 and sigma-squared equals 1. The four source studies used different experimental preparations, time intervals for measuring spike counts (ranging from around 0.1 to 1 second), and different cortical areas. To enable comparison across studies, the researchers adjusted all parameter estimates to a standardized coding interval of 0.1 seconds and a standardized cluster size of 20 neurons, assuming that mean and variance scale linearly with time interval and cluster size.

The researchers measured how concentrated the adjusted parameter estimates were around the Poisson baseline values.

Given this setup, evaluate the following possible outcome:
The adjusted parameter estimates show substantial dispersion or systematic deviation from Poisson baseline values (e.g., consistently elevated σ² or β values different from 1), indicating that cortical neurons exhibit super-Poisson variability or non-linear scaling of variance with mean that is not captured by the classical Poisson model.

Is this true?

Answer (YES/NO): NO